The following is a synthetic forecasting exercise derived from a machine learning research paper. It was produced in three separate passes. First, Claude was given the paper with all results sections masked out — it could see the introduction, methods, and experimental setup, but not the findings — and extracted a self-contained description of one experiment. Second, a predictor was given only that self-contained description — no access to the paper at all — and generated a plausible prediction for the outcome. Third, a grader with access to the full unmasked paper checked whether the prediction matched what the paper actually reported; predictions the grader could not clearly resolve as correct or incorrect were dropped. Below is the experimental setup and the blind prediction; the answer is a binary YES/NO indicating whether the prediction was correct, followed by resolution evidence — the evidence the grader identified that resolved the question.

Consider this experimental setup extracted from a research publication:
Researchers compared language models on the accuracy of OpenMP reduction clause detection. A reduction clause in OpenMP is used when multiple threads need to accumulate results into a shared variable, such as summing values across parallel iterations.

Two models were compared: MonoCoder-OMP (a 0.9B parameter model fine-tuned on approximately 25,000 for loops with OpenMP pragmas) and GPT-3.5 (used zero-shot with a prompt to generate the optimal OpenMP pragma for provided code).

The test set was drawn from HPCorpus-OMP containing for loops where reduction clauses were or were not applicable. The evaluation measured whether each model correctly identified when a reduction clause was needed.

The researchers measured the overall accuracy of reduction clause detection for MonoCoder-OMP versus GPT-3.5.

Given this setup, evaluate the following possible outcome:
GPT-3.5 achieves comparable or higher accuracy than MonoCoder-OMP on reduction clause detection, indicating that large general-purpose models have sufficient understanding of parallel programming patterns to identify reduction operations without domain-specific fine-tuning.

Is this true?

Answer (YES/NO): NO